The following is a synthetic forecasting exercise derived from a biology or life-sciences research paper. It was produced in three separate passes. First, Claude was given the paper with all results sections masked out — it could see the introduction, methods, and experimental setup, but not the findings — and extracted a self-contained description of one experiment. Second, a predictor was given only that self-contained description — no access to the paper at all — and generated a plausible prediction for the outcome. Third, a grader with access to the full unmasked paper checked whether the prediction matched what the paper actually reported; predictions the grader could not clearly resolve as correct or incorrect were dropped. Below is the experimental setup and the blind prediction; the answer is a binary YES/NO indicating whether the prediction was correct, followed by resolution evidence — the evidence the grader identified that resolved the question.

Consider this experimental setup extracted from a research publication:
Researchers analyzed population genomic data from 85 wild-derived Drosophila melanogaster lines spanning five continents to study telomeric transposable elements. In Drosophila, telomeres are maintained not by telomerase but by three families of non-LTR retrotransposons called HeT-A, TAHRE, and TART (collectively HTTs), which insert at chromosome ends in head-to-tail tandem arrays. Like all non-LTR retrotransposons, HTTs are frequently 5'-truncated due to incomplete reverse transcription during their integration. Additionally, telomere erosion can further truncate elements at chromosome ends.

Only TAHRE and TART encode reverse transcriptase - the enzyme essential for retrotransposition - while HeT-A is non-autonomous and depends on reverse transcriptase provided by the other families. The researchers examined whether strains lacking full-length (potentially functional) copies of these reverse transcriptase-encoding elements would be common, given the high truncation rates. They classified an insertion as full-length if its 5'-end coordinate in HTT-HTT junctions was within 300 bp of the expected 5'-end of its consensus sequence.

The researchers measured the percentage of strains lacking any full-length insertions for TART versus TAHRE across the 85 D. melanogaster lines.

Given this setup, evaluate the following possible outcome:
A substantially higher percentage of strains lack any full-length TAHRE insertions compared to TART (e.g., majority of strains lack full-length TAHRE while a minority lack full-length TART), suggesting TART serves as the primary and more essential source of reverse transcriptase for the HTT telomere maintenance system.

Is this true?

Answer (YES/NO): NO